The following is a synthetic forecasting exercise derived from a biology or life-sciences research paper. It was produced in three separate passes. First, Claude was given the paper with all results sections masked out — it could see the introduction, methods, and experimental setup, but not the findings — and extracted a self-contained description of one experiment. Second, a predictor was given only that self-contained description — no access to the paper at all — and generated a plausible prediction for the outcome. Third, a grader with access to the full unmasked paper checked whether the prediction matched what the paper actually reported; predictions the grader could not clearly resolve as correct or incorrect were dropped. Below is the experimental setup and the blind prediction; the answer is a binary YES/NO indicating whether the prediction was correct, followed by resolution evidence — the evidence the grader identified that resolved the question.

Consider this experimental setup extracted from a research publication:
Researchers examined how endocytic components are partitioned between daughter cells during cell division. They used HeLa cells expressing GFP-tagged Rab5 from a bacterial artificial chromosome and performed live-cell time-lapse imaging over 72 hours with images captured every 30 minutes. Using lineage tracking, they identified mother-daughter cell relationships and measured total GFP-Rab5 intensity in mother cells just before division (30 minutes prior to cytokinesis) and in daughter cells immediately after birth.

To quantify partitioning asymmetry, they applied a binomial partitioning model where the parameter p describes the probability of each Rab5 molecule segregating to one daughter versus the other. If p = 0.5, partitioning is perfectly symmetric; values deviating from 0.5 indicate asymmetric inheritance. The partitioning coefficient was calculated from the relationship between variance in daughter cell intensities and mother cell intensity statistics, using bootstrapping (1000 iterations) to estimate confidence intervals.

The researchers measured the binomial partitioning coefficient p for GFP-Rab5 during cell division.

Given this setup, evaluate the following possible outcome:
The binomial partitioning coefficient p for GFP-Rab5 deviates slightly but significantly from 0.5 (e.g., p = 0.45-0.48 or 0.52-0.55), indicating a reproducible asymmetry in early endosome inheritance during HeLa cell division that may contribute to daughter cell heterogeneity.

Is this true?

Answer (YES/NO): NO